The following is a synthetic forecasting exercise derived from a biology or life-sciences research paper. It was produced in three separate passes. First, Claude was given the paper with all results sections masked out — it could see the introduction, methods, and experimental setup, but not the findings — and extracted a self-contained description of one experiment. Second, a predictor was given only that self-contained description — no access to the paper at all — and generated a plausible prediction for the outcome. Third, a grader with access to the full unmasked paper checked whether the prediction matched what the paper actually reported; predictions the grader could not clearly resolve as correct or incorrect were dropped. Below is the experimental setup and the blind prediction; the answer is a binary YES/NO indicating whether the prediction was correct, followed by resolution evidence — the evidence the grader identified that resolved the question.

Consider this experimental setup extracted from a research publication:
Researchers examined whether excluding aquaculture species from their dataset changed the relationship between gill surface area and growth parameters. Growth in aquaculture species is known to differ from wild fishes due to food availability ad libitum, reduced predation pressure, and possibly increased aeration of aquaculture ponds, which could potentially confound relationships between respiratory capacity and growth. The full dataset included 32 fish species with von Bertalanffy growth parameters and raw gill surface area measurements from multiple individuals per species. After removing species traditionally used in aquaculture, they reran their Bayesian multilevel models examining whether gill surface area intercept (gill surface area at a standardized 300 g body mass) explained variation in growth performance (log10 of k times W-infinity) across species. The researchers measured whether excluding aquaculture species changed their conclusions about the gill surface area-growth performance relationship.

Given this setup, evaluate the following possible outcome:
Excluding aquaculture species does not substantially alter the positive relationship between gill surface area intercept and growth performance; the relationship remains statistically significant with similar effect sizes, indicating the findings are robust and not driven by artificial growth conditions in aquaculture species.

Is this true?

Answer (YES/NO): NO